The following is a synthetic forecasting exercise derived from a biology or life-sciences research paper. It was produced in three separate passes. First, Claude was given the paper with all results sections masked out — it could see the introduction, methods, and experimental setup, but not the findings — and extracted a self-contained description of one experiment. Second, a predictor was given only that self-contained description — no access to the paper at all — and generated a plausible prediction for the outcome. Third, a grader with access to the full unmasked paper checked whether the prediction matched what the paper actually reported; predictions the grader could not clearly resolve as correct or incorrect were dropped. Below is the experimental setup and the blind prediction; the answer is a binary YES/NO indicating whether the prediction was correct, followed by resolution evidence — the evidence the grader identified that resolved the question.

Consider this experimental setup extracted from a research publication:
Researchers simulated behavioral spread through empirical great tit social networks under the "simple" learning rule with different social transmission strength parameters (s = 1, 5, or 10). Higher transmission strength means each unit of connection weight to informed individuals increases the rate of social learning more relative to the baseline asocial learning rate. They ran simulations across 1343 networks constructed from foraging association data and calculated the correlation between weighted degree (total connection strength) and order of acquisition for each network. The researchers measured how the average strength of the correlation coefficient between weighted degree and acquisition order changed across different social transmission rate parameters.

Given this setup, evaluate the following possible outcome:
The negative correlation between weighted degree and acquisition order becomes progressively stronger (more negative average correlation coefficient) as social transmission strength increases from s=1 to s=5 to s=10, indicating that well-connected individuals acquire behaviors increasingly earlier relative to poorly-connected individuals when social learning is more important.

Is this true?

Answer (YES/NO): YES